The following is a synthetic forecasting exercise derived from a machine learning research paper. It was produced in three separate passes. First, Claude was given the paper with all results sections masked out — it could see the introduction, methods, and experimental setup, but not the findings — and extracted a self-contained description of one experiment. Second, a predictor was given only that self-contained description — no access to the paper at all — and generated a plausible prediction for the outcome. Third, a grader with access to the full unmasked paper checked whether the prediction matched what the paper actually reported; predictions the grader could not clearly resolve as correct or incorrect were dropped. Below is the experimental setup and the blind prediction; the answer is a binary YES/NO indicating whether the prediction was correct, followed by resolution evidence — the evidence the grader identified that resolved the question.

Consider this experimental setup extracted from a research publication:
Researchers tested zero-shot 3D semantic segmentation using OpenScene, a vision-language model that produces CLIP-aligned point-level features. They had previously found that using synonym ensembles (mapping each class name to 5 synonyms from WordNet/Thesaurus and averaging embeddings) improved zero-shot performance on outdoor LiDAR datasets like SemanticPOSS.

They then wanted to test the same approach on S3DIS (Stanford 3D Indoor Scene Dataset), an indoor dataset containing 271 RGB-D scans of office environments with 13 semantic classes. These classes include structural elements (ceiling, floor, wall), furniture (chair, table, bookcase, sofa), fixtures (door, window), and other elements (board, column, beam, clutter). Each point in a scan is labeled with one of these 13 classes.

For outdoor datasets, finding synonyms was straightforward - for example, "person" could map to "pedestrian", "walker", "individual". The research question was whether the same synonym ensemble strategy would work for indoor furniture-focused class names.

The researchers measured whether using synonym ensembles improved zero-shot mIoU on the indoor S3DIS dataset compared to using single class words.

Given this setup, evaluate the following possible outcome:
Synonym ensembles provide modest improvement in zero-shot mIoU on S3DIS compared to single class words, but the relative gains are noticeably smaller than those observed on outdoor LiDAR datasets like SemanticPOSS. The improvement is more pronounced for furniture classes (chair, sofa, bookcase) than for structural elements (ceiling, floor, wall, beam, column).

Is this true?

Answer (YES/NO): NO